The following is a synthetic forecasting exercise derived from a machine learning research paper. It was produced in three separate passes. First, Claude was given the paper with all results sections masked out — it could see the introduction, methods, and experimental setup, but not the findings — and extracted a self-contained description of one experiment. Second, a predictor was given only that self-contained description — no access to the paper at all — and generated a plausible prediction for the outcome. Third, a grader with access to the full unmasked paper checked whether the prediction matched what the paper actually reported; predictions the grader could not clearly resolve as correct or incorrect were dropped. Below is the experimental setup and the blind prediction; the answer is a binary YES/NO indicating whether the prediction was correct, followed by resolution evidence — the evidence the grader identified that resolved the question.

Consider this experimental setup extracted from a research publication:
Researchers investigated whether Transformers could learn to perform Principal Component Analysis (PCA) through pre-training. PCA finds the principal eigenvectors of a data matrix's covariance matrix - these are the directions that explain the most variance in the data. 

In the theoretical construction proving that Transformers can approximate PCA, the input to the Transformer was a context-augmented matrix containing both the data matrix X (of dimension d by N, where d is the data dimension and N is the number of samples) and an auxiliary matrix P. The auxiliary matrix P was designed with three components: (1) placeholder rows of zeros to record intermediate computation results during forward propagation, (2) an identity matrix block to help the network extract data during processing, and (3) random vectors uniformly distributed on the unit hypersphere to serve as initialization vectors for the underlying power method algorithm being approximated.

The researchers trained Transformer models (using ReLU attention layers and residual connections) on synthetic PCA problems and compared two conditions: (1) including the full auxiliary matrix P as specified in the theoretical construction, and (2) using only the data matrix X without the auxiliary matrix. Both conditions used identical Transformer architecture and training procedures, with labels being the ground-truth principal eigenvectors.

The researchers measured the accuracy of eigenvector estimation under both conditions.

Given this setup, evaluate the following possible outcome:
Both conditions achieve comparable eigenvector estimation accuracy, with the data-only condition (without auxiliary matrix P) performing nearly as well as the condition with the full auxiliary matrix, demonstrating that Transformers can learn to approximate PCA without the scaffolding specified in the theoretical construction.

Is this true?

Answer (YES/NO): YES